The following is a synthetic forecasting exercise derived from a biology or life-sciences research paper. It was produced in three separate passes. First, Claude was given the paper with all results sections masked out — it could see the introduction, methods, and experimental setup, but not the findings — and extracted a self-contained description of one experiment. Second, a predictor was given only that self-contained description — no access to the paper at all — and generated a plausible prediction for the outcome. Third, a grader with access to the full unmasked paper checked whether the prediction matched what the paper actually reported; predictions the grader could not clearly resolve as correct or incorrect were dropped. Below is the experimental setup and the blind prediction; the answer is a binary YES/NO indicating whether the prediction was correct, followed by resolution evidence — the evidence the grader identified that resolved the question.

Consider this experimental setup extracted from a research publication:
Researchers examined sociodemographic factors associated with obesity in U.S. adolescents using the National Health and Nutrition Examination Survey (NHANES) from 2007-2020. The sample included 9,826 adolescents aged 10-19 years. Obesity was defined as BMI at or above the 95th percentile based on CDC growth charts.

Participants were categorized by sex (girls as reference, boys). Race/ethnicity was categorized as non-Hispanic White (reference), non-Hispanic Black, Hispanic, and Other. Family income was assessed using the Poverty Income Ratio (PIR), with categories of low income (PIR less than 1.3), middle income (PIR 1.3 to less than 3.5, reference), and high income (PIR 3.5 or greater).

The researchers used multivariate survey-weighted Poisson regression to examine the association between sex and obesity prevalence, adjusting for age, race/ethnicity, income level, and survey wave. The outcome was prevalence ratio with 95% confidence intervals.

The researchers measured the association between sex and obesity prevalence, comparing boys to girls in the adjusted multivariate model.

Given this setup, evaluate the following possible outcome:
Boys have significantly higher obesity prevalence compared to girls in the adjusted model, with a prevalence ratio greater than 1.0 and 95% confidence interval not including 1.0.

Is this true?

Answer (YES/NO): YES